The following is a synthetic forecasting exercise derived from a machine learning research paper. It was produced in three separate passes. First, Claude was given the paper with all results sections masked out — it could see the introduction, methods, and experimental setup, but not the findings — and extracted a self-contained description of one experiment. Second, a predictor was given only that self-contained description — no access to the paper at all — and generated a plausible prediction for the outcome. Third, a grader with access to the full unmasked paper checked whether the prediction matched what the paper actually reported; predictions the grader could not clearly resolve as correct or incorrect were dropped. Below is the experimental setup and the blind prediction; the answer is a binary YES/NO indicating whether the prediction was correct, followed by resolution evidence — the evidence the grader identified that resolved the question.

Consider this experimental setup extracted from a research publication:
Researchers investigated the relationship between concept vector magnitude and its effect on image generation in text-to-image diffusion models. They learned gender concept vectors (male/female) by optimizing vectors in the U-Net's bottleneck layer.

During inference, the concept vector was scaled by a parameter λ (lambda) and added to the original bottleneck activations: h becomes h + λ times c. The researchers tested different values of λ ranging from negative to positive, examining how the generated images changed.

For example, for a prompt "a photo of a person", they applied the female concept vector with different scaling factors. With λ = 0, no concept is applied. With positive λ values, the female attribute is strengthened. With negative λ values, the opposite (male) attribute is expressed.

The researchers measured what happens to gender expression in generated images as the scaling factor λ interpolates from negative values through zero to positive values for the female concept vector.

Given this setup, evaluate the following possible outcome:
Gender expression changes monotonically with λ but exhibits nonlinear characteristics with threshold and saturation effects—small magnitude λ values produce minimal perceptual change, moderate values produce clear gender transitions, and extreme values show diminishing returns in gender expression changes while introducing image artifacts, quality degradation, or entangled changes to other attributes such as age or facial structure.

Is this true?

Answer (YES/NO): NO